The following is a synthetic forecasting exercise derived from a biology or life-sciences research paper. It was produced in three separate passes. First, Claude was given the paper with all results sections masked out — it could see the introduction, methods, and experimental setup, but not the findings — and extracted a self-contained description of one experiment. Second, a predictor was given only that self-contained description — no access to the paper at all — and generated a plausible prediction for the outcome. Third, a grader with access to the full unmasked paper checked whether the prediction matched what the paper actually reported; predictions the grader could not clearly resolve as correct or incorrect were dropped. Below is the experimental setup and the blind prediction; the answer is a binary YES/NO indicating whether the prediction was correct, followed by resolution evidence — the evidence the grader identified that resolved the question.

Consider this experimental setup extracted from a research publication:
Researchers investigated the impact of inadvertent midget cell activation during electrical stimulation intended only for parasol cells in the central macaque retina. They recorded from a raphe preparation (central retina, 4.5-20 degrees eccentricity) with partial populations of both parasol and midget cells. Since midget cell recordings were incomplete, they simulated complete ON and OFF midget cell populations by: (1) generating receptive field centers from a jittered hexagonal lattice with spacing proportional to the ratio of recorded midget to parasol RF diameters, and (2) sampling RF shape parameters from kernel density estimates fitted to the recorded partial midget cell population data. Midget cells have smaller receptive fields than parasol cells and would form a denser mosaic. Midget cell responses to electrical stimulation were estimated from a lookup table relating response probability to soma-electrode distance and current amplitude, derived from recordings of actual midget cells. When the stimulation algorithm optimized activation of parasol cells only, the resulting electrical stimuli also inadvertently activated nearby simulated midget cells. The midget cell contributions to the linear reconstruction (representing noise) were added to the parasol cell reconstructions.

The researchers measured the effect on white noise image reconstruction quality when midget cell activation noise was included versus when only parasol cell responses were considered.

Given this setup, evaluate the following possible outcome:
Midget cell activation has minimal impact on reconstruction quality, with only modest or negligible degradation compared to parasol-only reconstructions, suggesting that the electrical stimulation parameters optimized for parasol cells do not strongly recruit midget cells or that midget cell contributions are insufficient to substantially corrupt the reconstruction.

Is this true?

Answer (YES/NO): NO